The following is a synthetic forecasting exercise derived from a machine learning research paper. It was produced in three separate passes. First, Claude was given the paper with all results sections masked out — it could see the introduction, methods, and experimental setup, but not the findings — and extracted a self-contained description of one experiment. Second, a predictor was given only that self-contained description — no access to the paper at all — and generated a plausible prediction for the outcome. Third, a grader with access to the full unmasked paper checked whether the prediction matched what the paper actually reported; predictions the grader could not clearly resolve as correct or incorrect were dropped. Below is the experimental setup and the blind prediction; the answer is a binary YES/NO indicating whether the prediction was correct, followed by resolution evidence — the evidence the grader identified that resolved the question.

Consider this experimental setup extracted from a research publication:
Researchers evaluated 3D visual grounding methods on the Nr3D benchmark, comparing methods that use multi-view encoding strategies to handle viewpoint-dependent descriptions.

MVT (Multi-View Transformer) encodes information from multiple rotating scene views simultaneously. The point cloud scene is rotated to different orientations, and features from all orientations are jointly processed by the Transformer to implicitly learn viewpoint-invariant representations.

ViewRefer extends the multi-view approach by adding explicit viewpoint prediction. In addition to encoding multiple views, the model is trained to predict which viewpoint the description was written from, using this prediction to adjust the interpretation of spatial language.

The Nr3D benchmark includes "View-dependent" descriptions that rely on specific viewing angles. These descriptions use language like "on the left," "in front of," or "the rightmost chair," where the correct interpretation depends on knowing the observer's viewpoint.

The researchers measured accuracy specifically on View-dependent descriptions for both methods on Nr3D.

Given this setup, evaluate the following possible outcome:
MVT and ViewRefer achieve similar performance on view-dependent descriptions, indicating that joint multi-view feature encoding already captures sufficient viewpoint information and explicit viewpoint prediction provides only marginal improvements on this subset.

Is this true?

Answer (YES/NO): YES